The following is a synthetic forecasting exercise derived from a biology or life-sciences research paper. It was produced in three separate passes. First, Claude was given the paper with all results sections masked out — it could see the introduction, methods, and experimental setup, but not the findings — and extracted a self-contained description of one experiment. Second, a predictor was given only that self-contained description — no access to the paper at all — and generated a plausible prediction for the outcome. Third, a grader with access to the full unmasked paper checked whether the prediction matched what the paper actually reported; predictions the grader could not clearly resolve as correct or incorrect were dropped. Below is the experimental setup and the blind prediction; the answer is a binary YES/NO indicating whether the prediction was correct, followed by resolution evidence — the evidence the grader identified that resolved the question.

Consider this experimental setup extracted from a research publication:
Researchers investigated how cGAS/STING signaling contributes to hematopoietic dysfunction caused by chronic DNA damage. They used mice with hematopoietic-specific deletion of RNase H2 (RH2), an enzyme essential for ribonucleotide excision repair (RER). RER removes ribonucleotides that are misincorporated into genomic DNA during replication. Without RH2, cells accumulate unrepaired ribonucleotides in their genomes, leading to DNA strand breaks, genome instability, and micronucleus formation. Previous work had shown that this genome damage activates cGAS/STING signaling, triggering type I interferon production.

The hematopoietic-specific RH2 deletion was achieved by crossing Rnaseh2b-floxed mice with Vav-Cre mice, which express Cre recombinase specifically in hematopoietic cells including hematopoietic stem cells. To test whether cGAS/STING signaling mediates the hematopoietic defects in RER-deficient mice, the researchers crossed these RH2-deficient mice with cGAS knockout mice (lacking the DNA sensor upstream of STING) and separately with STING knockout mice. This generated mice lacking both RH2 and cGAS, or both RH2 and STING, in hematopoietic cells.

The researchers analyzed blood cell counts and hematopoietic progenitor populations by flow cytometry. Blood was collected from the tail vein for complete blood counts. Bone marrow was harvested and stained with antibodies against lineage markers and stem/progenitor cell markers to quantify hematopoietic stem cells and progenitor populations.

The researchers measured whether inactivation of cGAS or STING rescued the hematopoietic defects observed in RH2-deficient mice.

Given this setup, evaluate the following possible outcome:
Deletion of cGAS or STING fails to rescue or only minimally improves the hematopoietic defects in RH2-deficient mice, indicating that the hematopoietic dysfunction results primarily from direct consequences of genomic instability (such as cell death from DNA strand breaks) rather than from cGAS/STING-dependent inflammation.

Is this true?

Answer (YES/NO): YES